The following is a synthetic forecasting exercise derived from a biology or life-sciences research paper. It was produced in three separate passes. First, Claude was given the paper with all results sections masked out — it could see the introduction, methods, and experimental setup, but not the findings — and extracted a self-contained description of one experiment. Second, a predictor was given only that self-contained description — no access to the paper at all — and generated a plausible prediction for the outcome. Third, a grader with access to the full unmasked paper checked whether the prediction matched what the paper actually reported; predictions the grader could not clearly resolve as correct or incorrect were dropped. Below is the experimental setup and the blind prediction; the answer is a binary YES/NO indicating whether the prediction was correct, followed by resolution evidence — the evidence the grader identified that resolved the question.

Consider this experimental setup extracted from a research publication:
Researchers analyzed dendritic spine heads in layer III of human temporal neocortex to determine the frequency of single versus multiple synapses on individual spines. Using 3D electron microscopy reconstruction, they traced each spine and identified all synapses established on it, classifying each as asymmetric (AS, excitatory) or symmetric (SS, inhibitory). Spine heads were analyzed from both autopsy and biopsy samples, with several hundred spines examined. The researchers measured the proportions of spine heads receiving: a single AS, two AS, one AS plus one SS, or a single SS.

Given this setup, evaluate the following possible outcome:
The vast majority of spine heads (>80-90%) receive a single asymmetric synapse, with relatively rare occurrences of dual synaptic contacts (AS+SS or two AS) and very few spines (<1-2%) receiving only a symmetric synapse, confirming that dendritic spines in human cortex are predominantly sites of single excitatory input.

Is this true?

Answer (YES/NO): YES